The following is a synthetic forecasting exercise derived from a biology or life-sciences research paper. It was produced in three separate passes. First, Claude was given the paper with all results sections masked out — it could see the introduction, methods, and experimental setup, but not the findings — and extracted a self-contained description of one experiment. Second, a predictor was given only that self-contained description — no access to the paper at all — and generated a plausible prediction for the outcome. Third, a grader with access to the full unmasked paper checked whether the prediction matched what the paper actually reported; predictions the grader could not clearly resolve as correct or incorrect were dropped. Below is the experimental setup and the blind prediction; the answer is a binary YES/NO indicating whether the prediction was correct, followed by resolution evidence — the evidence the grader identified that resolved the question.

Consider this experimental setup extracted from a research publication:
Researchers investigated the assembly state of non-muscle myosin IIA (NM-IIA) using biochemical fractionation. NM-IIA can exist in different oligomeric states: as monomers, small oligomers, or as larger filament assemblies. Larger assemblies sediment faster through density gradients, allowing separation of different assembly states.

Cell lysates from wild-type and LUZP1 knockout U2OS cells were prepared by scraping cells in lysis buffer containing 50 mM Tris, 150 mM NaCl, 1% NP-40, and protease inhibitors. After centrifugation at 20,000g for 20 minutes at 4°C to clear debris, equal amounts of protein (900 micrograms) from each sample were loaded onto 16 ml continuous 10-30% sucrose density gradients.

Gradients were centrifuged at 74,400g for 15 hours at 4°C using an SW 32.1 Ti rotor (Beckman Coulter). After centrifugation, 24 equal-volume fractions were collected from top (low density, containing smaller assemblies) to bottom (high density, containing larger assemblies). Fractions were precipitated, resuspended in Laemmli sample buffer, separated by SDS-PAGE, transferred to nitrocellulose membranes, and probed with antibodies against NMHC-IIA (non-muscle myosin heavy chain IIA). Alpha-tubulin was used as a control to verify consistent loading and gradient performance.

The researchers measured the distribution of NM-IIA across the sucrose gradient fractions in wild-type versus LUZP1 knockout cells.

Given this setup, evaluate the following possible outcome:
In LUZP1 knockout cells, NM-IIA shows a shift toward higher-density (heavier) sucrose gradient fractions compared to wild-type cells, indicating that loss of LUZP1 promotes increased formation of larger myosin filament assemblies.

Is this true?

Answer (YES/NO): NO